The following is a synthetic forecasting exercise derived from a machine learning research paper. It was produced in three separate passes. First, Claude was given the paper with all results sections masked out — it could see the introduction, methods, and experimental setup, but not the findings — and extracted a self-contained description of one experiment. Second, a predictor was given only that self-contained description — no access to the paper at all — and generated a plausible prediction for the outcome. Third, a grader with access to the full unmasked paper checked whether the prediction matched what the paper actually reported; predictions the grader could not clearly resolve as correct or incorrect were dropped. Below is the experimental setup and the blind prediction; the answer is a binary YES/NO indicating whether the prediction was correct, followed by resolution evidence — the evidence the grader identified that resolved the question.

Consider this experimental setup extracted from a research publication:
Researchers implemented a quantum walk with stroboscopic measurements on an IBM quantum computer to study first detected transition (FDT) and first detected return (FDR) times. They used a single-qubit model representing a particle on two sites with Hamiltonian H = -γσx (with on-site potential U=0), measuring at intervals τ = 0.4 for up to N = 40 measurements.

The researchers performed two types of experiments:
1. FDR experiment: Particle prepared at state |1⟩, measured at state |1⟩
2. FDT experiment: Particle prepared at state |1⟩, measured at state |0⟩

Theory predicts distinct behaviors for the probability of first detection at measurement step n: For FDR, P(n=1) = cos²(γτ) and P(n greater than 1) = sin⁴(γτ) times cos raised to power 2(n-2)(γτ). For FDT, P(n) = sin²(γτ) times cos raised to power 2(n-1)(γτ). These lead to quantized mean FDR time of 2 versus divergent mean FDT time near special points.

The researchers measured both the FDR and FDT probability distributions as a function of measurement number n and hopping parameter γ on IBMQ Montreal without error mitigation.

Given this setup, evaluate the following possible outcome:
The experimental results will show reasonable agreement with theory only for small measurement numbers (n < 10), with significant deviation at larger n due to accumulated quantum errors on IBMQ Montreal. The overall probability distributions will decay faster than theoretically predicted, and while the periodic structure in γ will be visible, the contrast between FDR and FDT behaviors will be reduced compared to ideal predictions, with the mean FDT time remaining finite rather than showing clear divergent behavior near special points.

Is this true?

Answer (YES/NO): NO